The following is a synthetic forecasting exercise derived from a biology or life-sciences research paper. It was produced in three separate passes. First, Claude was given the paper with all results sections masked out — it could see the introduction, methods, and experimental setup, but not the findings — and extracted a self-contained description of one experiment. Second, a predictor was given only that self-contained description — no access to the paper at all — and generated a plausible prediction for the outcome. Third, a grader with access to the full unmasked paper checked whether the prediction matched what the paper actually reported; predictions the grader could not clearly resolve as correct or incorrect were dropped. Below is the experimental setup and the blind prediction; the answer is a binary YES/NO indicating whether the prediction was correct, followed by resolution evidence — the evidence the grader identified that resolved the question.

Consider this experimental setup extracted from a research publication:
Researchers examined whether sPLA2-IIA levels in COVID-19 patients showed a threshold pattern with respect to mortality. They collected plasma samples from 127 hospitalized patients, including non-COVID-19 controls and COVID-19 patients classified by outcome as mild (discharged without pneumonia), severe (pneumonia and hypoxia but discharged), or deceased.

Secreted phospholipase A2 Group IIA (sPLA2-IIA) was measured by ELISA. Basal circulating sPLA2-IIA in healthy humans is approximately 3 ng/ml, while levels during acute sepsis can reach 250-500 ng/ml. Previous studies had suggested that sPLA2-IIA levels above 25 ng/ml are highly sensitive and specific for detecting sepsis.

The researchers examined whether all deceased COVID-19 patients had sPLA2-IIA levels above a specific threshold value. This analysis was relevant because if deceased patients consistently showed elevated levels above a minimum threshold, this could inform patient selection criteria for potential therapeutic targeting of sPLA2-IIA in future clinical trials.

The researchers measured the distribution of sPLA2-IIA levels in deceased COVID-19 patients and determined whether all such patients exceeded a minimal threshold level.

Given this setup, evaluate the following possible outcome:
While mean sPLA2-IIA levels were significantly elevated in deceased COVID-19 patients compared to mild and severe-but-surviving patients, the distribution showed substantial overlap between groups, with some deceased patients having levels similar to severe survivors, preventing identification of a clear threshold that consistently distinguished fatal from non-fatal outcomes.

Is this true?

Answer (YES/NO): NO